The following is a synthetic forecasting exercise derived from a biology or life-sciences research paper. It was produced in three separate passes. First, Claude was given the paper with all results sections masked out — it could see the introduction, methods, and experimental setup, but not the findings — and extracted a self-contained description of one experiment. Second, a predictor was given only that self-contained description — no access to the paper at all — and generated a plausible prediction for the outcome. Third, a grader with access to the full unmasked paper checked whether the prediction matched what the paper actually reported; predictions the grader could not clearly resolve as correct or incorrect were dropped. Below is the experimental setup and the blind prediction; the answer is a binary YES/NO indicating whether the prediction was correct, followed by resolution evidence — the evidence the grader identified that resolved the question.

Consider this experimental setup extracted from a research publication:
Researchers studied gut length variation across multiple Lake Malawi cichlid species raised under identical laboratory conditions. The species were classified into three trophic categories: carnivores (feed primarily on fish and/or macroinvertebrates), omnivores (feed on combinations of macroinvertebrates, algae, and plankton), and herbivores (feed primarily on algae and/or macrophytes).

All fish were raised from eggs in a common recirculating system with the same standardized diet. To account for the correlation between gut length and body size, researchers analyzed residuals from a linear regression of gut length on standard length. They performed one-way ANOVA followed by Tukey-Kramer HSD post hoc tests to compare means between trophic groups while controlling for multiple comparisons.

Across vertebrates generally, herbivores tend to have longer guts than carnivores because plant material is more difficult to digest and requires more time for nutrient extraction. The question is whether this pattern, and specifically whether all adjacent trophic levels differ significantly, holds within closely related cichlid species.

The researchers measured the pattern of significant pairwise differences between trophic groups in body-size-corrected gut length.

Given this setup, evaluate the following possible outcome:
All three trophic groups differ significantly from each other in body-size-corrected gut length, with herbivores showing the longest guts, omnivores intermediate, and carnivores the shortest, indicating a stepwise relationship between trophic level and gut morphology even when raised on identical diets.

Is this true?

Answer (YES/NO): NO